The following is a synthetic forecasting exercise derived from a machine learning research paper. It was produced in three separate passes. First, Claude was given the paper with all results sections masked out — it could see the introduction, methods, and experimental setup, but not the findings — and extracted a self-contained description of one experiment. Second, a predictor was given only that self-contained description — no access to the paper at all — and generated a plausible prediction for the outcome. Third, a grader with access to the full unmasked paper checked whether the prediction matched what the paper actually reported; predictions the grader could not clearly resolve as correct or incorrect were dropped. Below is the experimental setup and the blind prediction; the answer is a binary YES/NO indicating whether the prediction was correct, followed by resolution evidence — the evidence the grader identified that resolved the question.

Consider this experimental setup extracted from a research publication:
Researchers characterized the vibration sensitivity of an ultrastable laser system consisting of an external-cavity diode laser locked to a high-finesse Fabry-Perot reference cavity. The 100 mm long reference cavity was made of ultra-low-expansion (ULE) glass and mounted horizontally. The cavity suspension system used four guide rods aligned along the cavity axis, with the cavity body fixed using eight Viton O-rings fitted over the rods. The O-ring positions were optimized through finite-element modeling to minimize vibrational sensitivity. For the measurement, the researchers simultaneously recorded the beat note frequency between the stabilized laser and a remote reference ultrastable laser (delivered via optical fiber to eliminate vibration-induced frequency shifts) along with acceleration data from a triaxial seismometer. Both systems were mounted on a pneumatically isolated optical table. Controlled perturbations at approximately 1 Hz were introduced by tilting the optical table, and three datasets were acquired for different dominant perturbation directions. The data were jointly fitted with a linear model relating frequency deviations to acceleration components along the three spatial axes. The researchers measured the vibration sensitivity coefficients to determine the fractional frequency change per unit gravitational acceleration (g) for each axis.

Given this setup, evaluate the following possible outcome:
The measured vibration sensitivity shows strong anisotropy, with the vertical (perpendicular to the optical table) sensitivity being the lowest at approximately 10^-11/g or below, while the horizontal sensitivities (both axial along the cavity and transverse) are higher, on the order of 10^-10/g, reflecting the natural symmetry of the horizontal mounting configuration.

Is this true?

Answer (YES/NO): NO